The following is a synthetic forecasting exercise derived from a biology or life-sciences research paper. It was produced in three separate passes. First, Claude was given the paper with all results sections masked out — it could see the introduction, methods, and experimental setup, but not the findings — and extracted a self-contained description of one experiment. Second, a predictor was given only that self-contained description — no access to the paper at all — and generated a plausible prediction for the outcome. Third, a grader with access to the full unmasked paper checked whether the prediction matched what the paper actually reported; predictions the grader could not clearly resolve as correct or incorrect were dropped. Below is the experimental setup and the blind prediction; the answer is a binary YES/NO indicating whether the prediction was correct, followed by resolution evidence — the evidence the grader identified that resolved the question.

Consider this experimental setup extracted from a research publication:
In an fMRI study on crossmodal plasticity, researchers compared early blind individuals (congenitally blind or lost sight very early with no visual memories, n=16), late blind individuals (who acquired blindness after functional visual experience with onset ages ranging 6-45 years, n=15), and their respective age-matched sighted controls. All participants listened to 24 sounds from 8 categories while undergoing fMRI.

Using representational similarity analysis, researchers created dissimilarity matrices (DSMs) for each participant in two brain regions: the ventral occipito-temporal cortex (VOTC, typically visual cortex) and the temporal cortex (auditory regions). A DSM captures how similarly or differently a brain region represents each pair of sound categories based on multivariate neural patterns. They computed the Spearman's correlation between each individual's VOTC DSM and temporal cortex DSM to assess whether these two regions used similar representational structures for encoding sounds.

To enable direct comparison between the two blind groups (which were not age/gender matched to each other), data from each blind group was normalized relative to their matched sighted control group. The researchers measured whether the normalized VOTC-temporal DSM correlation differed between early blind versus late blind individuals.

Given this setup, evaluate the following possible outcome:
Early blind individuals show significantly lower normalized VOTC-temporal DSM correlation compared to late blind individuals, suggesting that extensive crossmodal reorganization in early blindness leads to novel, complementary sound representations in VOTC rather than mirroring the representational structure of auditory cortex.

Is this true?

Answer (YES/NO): NO